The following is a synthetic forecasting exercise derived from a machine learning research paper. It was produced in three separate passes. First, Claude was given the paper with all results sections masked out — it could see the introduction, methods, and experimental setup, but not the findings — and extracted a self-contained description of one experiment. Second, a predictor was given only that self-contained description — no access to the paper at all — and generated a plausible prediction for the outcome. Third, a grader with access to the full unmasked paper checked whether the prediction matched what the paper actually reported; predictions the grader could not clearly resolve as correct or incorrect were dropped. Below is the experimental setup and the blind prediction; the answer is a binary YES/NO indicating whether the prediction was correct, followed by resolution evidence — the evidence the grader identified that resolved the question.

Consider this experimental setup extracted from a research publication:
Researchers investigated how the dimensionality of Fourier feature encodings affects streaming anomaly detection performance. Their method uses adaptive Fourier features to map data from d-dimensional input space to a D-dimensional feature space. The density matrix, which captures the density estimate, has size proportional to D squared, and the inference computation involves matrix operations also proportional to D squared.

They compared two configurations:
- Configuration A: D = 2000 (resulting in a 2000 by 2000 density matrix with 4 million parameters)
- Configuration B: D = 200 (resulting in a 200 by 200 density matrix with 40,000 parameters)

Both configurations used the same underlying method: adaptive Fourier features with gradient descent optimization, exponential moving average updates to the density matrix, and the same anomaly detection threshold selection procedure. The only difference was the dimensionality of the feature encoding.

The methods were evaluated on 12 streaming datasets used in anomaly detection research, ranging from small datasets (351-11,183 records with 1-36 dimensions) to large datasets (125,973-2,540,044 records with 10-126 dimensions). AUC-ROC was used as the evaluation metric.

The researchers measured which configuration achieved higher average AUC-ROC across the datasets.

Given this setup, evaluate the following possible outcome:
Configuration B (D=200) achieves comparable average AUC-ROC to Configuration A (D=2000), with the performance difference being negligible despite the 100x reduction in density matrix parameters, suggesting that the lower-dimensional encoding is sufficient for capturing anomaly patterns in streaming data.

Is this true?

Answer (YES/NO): NO